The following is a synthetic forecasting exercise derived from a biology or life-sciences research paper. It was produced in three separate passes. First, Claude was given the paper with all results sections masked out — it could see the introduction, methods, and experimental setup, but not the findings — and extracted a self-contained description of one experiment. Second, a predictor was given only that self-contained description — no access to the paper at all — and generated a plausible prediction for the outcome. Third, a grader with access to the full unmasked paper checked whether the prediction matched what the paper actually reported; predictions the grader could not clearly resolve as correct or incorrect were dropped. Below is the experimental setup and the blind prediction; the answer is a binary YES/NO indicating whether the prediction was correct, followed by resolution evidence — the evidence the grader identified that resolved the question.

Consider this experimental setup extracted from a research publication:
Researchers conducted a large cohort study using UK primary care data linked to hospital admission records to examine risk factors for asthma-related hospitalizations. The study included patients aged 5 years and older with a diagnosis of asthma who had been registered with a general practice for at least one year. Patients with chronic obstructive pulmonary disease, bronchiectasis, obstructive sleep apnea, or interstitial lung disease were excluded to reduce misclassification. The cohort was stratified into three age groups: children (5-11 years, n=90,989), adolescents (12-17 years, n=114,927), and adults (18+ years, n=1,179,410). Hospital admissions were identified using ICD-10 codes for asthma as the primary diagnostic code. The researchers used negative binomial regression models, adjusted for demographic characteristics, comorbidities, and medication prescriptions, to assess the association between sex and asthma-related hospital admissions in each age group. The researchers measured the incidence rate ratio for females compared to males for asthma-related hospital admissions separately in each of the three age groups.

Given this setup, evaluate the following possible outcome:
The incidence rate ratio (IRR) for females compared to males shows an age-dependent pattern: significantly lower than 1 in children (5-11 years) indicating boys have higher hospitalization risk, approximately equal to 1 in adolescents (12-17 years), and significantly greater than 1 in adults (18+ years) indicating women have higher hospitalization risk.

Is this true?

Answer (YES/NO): NO